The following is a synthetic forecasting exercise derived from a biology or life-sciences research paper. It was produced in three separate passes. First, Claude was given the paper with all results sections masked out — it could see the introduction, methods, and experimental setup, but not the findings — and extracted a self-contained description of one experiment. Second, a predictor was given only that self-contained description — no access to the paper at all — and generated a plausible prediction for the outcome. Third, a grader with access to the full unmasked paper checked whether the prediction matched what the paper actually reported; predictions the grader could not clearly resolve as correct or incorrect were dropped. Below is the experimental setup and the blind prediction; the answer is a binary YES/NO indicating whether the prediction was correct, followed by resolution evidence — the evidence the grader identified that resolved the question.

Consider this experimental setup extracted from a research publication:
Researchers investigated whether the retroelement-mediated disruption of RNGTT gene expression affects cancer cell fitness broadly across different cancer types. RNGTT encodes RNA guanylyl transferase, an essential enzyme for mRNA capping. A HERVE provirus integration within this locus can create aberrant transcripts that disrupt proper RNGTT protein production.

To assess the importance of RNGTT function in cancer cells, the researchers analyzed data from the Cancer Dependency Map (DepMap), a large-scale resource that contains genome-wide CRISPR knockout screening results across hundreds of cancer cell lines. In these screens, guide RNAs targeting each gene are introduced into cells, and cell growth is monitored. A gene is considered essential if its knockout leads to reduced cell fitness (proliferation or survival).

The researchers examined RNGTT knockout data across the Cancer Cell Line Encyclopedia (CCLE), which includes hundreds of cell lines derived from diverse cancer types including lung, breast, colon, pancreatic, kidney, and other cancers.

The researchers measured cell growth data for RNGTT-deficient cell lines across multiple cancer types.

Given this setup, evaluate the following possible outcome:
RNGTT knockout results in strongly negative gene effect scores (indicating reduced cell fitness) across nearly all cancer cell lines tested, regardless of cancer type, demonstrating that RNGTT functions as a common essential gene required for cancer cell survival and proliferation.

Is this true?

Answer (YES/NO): YES